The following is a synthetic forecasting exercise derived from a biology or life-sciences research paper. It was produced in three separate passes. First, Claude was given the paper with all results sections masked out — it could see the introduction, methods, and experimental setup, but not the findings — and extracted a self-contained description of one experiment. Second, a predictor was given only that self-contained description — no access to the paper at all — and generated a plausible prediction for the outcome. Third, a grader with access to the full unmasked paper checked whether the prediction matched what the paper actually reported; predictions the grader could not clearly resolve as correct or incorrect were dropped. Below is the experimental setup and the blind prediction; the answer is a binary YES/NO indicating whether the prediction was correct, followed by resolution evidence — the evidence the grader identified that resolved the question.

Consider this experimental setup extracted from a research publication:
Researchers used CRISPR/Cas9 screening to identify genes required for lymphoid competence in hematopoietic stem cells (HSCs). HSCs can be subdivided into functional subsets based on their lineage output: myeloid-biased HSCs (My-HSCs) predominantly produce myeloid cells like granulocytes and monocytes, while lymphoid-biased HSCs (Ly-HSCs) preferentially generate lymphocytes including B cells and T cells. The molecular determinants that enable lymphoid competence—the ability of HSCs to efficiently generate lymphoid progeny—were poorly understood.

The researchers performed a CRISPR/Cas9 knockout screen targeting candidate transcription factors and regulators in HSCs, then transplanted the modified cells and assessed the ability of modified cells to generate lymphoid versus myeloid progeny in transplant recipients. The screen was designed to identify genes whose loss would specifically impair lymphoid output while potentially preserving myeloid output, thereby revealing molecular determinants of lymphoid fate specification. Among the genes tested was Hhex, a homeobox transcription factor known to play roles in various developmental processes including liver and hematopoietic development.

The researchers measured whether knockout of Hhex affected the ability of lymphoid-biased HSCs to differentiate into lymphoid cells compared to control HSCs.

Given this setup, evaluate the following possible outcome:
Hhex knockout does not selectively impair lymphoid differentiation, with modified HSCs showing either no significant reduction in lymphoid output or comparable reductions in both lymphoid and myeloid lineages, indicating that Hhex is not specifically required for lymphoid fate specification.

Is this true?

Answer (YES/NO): NO